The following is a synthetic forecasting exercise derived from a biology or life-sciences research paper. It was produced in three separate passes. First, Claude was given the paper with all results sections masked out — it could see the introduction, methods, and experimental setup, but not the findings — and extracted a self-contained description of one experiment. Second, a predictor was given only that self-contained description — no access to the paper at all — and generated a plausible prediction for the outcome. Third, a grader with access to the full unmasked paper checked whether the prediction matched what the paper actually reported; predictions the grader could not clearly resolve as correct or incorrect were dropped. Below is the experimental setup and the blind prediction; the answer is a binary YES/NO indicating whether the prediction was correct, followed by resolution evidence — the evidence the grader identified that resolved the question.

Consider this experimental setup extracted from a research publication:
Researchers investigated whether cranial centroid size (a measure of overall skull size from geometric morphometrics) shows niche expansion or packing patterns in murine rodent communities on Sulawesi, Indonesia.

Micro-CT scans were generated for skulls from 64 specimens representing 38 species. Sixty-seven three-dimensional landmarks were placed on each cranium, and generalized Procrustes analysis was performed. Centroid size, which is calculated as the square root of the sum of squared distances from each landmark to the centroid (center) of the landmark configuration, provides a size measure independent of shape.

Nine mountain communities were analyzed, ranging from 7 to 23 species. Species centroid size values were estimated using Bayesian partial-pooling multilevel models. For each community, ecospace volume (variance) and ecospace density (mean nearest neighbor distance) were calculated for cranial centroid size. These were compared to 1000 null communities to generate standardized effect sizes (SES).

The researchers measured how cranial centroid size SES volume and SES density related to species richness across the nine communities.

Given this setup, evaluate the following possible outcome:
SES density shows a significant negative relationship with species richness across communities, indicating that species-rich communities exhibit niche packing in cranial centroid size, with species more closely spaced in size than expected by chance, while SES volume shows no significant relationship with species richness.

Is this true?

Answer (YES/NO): NO